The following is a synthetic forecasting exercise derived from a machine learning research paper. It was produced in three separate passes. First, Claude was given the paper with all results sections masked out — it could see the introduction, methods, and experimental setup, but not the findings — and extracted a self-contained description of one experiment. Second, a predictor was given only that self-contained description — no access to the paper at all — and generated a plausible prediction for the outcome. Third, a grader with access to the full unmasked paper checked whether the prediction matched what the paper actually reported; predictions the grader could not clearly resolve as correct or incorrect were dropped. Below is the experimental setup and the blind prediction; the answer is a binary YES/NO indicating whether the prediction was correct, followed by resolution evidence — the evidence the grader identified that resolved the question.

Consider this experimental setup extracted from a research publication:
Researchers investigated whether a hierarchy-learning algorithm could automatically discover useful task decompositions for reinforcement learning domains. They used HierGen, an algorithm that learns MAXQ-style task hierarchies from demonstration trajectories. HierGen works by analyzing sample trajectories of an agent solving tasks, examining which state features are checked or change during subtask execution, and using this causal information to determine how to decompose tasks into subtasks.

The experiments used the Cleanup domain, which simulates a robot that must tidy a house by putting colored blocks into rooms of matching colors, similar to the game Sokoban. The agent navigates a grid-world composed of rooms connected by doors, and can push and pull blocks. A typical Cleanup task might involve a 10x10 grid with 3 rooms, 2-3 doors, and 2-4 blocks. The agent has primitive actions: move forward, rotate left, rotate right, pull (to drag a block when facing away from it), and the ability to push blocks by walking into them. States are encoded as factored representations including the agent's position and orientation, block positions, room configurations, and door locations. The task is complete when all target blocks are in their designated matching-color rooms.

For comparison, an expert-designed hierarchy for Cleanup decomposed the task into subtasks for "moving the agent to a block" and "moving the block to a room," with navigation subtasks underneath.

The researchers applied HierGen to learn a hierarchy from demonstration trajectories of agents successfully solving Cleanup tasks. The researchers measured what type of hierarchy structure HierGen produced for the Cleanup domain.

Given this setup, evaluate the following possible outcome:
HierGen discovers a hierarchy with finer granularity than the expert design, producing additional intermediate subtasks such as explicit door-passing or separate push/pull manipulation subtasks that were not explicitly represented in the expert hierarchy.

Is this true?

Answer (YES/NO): NO